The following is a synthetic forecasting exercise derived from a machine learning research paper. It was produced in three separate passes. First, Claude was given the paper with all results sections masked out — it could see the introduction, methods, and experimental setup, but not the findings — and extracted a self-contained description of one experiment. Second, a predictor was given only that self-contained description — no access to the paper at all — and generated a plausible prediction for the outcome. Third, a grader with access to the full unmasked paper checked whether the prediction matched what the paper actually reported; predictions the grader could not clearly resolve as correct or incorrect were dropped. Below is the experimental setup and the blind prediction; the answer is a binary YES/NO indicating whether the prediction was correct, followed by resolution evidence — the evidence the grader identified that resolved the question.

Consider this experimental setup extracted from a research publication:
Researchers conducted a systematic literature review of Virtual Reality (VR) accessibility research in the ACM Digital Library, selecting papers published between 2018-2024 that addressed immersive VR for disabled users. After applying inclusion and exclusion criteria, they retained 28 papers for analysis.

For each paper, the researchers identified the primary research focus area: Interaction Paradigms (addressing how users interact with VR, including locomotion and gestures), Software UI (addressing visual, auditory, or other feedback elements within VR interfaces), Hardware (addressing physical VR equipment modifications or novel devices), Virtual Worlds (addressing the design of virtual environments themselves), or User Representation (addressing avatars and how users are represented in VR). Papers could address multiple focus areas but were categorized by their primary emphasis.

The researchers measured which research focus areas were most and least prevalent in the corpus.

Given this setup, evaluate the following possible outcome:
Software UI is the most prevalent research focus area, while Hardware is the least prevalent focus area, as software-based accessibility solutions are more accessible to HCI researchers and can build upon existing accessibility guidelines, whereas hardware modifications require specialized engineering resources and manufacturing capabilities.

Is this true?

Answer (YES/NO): NO